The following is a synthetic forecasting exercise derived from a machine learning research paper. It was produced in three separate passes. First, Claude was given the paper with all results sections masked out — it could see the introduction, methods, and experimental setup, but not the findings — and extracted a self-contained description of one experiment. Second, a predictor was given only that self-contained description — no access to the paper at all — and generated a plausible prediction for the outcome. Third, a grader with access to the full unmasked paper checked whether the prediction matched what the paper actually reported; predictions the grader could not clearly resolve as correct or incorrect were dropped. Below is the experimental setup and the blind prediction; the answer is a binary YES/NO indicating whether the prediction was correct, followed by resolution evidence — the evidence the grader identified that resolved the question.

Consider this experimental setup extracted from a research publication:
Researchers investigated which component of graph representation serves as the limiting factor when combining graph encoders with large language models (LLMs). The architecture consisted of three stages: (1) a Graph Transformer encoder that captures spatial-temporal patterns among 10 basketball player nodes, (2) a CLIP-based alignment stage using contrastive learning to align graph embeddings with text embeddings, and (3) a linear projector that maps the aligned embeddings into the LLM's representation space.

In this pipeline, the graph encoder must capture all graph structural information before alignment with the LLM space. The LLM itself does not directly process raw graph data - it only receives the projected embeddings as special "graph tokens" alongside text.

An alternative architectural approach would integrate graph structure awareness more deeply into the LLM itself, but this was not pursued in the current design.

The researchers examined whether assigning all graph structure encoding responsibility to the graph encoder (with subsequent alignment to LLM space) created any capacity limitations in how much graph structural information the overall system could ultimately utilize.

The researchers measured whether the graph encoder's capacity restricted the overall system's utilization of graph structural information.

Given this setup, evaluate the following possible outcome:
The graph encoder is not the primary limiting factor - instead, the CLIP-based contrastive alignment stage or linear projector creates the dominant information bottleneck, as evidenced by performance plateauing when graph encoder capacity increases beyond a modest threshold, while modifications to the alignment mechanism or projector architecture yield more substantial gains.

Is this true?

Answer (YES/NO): NO